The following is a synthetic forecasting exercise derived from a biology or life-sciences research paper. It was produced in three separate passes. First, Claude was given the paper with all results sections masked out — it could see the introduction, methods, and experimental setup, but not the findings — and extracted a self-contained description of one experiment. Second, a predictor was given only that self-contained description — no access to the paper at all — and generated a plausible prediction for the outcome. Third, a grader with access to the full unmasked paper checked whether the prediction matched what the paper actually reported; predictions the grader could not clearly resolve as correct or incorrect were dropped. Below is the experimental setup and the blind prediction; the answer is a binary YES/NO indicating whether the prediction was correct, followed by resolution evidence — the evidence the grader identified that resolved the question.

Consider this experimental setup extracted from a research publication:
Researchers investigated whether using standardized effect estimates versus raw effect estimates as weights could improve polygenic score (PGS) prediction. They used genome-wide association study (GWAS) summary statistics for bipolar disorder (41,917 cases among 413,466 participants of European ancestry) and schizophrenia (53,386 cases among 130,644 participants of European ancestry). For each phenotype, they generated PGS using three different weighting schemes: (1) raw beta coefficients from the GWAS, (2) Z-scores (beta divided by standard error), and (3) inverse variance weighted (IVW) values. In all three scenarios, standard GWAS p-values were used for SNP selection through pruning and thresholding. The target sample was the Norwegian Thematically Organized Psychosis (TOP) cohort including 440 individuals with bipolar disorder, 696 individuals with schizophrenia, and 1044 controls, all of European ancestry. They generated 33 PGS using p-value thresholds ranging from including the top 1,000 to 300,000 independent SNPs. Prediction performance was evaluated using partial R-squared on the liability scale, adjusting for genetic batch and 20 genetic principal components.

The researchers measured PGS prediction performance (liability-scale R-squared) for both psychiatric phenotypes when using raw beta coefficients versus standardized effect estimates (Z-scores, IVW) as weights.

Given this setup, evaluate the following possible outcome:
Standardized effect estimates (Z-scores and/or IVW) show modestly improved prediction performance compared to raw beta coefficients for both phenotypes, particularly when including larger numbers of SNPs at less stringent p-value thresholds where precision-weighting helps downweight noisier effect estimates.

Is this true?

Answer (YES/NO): NO